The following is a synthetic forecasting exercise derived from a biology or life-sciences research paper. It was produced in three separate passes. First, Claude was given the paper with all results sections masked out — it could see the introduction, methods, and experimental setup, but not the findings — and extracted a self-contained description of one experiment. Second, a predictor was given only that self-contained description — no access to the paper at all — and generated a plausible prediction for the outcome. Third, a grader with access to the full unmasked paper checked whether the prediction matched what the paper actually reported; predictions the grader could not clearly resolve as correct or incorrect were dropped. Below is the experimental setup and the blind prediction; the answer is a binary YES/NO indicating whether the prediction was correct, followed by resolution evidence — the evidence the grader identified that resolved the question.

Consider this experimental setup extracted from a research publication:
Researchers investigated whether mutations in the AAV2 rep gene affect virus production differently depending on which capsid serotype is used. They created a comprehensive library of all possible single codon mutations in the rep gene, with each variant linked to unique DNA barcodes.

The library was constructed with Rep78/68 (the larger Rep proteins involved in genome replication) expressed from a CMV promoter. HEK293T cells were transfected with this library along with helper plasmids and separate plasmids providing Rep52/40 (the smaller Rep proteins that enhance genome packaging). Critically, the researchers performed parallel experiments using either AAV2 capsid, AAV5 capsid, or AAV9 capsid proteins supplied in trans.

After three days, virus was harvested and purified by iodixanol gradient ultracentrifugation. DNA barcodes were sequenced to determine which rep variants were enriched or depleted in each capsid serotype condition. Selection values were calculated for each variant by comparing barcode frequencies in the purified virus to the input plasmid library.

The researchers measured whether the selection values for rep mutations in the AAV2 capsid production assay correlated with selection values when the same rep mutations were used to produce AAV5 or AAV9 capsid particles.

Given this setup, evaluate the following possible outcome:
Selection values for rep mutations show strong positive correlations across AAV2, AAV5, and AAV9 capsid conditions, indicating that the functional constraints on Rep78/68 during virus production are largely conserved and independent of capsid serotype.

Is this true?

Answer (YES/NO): YES